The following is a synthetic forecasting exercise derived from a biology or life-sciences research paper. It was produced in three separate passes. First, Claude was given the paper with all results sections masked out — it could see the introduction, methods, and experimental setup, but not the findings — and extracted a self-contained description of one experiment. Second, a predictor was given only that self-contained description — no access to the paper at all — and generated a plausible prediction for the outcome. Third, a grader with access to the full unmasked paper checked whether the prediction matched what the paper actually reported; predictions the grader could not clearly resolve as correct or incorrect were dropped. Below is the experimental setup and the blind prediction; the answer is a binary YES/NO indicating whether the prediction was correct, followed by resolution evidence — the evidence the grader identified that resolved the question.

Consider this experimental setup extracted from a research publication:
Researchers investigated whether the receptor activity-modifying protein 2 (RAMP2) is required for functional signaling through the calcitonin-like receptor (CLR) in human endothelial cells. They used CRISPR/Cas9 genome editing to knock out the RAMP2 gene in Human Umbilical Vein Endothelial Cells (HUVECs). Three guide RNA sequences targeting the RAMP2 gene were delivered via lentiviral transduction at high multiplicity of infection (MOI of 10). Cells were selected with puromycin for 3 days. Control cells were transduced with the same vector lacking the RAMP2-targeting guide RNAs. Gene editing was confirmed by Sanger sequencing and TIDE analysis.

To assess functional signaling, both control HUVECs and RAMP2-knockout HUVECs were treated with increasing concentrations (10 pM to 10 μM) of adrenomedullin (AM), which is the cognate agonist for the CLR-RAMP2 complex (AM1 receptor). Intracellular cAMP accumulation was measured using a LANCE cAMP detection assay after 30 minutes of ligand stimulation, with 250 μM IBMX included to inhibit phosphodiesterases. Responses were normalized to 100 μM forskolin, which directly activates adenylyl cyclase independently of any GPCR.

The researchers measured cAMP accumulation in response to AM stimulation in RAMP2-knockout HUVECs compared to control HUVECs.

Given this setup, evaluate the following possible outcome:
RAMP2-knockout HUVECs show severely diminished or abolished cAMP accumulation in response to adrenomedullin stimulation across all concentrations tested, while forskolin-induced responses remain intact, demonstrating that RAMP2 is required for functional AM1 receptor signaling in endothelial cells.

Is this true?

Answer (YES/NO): YES